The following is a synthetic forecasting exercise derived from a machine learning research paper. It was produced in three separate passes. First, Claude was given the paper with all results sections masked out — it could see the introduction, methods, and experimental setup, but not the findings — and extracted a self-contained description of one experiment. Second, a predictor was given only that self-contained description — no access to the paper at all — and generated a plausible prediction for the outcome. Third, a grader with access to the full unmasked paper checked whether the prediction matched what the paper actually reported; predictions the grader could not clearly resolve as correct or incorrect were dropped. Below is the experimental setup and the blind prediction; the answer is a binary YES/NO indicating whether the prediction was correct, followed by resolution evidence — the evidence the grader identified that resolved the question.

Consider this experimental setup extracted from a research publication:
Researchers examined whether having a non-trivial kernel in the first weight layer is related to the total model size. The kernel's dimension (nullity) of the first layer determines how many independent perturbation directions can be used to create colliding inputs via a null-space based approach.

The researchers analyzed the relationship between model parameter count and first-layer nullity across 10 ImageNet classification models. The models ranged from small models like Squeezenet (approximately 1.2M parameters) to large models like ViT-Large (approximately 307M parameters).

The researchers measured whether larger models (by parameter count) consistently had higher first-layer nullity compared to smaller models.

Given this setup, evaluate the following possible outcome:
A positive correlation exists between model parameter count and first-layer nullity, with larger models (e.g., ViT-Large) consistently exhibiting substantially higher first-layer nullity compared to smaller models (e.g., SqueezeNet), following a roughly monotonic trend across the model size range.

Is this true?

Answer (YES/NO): NO